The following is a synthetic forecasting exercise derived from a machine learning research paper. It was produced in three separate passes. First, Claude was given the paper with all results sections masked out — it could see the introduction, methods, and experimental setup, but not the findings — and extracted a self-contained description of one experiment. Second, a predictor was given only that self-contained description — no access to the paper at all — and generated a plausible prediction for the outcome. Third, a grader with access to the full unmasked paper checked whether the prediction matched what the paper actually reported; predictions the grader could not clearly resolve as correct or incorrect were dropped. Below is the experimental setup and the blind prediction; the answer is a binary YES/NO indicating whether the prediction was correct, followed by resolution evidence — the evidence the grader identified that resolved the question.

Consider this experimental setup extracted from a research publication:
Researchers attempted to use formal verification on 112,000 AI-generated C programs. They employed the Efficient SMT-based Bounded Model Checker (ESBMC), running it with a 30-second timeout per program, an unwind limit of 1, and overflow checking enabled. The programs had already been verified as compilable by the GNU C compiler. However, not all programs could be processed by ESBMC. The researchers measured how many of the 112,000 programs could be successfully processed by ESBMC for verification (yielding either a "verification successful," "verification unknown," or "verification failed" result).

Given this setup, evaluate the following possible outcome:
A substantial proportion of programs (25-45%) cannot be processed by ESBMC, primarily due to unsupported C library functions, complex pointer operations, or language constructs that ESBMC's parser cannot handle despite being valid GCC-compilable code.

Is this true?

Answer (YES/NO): NO